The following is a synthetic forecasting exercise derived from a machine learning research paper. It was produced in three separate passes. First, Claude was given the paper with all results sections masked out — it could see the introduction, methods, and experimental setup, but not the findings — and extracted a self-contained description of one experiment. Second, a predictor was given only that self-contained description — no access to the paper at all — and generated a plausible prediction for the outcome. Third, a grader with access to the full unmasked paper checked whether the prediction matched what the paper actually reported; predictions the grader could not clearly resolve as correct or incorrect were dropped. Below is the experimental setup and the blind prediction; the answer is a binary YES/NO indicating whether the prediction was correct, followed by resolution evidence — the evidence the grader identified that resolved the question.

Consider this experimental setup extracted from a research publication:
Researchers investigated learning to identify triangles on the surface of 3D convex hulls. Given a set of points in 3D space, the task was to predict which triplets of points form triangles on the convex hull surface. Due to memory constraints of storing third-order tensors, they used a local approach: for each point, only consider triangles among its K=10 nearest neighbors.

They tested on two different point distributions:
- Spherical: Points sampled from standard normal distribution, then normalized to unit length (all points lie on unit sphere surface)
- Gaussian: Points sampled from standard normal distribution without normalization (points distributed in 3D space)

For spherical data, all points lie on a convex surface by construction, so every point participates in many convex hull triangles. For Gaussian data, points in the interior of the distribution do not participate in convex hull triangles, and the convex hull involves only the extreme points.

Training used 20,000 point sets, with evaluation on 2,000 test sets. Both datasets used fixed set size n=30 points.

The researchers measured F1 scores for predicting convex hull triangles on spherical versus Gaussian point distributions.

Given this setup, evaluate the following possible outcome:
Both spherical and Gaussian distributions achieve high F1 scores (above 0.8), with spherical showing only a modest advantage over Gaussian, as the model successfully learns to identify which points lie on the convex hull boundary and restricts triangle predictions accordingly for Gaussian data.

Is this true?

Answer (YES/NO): NO